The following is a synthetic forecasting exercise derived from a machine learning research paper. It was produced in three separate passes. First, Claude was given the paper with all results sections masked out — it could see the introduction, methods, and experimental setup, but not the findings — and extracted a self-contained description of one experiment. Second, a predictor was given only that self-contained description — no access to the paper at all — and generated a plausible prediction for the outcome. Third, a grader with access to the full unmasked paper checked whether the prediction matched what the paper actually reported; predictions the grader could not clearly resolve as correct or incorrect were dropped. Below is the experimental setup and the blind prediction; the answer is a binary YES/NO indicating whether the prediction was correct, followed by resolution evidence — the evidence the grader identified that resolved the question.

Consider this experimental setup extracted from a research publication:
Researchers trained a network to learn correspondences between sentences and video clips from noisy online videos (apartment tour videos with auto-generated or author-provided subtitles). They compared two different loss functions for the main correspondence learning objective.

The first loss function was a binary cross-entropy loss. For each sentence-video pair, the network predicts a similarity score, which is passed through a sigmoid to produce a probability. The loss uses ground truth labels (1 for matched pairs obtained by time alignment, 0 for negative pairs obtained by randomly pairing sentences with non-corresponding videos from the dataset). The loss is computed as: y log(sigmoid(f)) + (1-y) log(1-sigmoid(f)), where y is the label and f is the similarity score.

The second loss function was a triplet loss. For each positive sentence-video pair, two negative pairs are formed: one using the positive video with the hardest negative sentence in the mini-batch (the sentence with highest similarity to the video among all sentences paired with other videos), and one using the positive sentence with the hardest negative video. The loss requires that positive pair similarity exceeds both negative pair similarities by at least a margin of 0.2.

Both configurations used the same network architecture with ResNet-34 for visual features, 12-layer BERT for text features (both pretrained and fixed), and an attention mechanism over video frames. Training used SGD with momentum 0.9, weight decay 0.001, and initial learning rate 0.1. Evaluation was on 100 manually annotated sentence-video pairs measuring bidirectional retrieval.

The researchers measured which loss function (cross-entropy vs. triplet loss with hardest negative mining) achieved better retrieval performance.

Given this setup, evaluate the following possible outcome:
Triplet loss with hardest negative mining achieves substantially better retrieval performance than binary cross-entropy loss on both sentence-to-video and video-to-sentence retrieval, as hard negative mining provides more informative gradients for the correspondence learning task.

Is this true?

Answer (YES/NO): NO